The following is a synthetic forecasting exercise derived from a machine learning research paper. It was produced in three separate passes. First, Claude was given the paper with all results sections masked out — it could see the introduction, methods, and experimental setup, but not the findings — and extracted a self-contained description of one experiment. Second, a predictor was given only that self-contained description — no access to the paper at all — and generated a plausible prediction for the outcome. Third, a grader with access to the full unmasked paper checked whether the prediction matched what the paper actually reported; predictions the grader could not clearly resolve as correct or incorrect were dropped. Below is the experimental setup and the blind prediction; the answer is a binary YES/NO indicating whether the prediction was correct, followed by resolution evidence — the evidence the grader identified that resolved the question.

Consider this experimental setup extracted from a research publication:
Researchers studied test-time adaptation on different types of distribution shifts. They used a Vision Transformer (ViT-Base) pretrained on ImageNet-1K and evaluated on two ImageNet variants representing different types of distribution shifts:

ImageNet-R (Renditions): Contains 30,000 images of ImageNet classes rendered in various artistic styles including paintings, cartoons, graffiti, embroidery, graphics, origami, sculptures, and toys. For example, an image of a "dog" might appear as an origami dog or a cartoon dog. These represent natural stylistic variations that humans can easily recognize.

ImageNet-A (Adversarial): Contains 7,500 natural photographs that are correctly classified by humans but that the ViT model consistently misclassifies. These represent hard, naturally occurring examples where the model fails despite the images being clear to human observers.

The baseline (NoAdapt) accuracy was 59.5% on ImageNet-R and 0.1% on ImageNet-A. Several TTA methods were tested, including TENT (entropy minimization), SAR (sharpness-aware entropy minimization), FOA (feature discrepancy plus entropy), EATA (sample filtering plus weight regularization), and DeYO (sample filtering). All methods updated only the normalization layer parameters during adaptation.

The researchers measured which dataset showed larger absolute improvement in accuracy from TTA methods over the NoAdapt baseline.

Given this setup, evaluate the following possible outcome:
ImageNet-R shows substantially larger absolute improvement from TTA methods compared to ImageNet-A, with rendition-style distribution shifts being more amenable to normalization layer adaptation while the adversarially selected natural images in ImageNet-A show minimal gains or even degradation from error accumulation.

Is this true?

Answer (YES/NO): NO